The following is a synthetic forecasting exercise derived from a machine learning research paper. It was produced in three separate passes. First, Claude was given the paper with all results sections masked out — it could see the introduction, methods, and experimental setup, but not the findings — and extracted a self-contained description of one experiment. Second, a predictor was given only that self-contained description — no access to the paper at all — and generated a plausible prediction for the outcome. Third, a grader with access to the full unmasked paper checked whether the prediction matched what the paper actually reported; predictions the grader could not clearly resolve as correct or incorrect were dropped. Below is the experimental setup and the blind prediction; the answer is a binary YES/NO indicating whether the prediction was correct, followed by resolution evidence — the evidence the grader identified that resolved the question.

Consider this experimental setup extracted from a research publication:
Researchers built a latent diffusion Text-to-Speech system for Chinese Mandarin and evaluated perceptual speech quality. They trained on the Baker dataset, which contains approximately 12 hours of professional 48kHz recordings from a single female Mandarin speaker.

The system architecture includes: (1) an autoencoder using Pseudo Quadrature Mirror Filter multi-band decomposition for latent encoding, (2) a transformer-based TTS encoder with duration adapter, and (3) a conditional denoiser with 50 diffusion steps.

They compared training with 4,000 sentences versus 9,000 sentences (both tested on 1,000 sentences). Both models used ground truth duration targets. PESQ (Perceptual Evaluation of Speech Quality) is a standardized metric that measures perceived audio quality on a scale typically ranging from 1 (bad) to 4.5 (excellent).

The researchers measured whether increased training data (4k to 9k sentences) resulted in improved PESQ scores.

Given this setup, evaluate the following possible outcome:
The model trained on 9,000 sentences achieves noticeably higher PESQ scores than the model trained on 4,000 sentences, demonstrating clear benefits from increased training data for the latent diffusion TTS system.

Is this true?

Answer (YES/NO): NO